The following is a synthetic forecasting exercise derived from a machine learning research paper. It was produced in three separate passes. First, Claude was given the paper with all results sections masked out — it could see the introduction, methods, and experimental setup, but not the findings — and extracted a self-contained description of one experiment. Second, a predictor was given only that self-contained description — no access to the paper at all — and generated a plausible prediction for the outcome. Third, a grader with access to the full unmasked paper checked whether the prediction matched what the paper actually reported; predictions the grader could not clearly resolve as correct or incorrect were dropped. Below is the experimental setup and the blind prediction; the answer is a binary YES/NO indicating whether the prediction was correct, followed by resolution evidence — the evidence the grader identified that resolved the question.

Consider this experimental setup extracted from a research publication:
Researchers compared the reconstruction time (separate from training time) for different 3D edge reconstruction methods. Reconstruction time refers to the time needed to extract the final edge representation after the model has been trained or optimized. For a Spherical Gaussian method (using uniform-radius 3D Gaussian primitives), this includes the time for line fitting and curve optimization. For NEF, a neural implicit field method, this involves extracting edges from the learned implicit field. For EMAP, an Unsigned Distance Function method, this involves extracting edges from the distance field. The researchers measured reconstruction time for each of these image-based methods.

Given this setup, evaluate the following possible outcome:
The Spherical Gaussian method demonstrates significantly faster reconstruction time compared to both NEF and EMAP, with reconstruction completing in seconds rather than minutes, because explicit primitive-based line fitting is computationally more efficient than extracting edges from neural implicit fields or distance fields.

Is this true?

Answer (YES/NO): NO